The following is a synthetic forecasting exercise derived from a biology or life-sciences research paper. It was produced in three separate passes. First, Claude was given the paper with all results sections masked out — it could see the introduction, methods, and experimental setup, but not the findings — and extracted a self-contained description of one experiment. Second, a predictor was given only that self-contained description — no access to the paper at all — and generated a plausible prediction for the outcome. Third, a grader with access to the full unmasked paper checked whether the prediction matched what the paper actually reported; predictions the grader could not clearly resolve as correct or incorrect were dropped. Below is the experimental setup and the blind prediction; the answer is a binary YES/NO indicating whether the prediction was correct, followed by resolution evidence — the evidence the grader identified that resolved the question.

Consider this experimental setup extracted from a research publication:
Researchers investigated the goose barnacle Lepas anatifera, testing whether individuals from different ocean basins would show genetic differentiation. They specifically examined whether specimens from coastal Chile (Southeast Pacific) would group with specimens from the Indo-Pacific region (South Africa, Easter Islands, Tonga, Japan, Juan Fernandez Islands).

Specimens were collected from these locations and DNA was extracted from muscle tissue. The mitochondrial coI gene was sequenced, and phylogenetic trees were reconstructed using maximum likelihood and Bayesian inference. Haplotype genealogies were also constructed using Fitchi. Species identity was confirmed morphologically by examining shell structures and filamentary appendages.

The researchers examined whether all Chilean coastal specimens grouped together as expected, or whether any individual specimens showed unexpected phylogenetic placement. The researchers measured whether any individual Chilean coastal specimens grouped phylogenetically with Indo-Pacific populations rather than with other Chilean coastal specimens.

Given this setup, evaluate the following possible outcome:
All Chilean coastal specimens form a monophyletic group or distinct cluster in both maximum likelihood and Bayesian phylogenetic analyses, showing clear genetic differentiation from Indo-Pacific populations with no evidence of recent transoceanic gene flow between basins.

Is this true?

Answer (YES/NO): NO